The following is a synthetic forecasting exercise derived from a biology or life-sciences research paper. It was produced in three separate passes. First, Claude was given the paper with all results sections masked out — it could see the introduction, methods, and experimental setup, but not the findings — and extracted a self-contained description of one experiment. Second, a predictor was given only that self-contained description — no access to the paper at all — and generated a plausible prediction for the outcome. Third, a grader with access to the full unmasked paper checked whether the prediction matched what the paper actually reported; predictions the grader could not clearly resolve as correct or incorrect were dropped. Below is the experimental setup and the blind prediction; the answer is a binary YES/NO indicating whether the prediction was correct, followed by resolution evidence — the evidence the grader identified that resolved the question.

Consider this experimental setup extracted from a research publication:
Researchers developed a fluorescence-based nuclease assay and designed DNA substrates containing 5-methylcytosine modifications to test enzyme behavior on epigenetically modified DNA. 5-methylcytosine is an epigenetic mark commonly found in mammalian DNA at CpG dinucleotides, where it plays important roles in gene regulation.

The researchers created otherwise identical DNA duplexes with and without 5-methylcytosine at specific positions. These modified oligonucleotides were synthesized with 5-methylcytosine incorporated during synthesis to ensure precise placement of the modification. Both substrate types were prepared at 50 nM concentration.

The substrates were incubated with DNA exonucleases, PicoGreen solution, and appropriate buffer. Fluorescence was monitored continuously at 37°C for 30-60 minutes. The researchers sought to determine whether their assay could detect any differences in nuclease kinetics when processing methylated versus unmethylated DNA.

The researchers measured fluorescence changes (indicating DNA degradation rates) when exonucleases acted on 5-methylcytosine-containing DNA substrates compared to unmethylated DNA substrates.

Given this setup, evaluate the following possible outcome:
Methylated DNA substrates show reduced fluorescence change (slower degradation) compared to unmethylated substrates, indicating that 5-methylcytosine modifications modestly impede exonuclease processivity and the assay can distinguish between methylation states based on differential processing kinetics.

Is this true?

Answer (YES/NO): NO